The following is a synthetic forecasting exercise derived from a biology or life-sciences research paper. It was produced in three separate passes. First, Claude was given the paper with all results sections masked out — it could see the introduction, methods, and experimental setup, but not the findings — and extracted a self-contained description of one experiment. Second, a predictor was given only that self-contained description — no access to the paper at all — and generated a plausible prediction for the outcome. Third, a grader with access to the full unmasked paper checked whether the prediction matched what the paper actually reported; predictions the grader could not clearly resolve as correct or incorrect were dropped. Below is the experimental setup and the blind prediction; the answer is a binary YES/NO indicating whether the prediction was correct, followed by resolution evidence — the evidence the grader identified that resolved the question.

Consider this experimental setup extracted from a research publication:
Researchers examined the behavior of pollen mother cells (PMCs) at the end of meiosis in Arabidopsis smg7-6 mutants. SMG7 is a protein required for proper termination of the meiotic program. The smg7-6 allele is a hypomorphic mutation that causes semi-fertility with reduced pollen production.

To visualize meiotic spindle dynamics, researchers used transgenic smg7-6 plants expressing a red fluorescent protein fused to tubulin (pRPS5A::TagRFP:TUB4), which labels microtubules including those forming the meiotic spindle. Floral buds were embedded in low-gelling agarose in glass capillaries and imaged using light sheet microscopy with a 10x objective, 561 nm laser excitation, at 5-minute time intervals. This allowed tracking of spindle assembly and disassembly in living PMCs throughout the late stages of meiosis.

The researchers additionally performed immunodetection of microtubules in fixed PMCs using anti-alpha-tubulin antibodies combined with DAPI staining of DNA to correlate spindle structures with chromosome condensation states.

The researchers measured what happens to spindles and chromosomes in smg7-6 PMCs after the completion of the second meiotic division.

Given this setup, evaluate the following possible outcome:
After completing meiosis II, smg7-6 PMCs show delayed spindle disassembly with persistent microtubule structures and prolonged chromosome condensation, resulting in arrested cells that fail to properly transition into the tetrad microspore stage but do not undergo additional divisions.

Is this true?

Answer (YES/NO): NO